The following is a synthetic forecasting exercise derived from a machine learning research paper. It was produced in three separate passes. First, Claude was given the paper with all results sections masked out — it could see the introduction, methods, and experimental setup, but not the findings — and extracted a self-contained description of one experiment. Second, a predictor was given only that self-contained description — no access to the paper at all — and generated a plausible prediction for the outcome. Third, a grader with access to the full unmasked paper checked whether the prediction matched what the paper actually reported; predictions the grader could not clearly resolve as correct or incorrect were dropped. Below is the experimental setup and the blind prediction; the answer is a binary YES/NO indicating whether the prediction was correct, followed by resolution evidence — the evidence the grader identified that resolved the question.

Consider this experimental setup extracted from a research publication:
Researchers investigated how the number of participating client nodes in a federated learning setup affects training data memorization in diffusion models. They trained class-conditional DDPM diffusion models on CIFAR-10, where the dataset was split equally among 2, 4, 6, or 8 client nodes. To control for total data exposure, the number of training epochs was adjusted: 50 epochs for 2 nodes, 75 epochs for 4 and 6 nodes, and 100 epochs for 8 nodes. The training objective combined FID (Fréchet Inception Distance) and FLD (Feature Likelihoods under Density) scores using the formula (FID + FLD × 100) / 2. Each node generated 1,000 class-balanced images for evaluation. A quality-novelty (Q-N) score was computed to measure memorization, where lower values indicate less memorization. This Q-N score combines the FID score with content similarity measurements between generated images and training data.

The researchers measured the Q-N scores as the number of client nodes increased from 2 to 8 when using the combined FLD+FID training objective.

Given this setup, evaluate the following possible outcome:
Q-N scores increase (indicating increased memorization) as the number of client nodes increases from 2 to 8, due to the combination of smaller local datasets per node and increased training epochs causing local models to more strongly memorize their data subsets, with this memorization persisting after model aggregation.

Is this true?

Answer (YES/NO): NO